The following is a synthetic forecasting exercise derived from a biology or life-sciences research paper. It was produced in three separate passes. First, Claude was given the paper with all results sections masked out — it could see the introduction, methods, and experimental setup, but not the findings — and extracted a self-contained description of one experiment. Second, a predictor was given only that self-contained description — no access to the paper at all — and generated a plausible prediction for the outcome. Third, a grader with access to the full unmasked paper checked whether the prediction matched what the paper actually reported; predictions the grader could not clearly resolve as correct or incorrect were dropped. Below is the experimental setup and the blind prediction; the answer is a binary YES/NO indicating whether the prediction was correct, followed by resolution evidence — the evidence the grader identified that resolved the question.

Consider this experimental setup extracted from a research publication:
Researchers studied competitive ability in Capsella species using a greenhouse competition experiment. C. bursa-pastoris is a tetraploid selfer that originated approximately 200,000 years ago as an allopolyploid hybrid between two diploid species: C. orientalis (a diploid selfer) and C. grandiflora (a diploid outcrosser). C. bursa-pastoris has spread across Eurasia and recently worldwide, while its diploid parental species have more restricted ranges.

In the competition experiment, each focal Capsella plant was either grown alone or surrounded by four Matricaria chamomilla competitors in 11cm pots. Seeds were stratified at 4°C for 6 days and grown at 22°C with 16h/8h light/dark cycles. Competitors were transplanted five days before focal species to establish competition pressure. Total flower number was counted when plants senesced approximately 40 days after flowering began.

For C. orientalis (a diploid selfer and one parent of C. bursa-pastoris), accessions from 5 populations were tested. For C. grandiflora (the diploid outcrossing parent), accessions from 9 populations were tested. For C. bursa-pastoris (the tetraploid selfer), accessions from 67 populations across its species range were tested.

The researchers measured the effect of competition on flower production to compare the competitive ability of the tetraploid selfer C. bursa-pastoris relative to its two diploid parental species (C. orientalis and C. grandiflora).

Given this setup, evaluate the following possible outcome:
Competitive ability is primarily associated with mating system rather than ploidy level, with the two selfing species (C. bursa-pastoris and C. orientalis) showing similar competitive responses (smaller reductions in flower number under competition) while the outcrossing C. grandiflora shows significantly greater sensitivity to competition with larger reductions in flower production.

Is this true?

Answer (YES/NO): NO